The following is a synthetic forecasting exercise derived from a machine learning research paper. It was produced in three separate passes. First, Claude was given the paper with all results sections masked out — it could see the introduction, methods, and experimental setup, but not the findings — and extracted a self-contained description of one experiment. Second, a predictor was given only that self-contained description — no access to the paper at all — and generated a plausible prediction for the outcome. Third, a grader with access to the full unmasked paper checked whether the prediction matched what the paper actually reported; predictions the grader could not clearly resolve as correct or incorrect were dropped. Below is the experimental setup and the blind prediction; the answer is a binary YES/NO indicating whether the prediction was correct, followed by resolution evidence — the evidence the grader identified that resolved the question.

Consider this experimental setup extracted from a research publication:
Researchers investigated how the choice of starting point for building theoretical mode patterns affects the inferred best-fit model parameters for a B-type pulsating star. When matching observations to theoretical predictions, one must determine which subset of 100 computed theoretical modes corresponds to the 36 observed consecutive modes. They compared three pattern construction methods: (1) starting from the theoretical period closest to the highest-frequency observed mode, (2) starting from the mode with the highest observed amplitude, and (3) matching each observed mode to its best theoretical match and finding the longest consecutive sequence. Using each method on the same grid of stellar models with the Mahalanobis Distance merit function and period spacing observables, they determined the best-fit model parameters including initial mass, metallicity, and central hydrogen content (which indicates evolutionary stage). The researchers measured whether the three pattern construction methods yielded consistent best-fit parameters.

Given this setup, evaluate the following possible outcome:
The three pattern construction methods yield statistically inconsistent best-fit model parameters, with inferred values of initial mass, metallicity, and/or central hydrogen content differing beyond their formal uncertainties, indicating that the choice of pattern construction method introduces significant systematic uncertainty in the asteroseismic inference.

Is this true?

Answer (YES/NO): NO